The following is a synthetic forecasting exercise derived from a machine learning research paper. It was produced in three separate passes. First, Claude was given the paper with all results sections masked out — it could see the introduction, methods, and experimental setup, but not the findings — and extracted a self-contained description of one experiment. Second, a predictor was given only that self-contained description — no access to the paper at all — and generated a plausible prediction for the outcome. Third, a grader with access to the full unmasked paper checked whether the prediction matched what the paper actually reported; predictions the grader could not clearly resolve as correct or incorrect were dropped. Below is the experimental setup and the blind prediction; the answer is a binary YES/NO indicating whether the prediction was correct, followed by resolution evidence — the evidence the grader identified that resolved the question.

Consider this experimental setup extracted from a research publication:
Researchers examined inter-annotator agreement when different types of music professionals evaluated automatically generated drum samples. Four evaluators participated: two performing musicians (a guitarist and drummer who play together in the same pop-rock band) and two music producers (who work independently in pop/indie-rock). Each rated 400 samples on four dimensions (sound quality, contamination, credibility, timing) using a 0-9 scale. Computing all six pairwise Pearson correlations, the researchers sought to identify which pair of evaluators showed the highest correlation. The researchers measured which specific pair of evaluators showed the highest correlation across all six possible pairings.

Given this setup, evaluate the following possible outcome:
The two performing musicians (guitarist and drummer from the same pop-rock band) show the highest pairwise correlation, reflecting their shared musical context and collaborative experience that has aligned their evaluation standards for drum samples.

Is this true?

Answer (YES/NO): NO